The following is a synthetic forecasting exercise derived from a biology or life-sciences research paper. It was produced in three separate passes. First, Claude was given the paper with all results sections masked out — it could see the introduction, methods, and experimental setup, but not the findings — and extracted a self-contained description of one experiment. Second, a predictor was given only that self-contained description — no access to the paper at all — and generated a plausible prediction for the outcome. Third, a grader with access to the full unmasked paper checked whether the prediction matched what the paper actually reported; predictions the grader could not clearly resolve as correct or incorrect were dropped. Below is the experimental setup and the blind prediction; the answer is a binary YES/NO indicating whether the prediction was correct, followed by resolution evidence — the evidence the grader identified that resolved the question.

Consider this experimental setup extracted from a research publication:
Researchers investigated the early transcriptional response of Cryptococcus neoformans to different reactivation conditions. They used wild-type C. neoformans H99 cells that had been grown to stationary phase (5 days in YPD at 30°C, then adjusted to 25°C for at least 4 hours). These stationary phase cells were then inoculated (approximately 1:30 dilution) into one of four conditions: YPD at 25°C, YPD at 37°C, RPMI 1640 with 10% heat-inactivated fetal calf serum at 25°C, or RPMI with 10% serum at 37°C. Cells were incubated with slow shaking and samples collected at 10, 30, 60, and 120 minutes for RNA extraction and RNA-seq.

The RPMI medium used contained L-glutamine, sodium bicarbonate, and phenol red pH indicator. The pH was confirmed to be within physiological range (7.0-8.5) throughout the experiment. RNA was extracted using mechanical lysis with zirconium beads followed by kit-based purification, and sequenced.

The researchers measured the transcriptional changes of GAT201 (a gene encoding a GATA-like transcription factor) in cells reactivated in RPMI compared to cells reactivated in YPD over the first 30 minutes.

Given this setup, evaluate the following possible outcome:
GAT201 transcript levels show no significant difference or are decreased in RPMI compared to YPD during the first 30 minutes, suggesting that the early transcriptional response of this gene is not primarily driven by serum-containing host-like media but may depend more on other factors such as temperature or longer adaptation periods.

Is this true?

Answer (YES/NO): NO